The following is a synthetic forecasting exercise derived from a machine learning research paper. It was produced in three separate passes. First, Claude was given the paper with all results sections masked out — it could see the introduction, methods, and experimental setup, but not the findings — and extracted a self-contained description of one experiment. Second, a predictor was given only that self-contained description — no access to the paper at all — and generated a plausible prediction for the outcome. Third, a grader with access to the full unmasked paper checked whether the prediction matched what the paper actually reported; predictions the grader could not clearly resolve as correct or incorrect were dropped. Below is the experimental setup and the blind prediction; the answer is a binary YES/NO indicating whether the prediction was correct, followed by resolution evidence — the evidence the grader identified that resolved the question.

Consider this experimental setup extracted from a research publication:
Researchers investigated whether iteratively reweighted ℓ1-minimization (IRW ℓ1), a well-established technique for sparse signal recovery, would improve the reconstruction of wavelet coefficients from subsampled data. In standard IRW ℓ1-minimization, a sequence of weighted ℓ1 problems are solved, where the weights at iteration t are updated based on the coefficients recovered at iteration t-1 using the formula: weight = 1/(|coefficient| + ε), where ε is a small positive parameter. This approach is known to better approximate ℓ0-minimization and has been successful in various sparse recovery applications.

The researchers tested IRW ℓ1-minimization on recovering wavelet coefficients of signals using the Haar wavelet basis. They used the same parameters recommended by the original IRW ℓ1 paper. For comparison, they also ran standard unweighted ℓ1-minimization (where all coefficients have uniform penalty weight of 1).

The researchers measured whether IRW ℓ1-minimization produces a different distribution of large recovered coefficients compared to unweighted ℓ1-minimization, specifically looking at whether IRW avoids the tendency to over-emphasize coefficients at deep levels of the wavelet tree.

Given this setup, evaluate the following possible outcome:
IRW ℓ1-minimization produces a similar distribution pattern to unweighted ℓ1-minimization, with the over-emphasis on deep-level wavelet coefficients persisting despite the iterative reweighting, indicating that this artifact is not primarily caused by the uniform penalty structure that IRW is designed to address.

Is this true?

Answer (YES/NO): YES